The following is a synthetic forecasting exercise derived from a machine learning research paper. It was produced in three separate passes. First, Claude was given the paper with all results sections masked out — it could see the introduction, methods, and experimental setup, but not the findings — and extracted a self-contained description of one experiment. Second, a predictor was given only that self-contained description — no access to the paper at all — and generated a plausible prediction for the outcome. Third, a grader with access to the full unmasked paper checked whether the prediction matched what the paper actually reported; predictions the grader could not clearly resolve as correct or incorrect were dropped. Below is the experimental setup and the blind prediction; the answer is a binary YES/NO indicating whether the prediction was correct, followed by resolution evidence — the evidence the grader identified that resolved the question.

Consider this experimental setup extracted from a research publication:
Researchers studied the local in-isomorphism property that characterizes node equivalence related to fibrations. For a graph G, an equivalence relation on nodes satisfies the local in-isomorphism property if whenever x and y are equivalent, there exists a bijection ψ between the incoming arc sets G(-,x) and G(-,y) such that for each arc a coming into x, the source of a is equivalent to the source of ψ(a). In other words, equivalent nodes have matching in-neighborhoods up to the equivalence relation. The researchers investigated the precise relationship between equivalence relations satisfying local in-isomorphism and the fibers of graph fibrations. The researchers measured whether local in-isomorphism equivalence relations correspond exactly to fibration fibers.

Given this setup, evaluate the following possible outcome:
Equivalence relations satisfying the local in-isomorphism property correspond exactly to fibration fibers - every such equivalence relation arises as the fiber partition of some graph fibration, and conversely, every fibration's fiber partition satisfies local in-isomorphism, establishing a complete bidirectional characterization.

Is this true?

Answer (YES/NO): YES